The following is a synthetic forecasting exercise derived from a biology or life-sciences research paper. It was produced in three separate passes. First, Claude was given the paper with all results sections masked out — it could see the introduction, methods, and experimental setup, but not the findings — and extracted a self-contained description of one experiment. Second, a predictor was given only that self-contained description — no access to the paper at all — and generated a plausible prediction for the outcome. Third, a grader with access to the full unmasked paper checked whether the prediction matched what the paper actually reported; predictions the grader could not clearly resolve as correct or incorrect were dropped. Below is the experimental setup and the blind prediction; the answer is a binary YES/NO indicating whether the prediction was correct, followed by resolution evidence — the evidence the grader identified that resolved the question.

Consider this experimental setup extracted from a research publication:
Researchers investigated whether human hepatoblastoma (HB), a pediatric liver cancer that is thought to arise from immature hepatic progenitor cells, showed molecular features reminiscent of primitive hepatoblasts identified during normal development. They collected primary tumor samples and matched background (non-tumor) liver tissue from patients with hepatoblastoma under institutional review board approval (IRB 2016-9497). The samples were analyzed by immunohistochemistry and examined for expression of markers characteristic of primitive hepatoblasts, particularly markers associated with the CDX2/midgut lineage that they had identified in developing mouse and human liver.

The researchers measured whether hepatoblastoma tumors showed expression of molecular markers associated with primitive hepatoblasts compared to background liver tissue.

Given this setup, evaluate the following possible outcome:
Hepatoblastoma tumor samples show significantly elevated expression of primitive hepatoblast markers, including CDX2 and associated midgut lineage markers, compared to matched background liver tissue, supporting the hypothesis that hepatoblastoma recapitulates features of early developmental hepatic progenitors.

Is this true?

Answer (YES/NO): NO